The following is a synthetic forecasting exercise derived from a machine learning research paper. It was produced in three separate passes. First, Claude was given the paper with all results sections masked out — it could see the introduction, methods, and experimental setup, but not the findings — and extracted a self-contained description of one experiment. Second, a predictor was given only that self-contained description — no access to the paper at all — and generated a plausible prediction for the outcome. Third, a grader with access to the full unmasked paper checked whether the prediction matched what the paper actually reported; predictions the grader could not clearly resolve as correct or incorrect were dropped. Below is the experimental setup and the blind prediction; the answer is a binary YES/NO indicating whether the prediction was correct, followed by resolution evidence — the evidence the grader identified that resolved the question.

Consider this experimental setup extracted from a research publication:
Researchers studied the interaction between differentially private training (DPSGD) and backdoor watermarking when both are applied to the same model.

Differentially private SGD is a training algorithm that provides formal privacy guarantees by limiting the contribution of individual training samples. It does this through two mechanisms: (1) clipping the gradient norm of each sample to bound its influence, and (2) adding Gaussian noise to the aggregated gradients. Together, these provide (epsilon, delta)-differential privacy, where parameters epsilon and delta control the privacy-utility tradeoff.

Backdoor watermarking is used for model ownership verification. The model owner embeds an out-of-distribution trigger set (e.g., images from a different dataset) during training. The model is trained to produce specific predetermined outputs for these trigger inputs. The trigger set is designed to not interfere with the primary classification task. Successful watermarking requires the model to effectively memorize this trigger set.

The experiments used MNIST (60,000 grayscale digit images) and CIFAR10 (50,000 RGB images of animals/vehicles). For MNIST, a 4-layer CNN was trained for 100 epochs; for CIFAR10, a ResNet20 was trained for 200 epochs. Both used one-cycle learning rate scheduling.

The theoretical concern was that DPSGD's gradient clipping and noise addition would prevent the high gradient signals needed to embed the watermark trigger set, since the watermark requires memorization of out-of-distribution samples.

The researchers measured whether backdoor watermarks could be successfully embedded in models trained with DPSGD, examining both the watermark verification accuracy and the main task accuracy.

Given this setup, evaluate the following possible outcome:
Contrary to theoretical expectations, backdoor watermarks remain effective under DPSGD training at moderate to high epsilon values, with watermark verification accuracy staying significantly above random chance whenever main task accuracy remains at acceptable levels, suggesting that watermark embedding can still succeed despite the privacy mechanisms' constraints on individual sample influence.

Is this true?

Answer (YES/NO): NO